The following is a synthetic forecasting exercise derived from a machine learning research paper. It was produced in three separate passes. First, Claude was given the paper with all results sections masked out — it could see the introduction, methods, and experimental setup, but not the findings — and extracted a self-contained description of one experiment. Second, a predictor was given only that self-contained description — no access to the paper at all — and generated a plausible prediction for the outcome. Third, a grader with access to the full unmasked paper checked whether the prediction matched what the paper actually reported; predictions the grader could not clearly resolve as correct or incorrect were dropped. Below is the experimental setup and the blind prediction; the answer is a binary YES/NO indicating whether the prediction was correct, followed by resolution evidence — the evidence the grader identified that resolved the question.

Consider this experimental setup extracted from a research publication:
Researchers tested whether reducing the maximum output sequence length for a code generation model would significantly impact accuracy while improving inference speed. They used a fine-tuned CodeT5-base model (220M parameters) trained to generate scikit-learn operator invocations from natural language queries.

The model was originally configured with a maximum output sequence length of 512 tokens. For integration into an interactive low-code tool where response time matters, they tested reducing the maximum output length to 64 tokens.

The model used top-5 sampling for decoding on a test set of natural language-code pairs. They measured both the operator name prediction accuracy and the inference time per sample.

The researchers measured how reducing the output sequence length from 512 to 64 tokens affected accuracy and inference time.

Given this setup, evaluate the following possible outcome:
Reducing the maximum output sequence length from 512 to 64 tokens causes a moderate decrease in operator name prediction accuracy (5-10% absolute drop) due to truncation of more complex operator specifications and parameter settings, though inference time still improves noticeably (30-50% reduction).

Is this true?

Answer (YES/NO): NO